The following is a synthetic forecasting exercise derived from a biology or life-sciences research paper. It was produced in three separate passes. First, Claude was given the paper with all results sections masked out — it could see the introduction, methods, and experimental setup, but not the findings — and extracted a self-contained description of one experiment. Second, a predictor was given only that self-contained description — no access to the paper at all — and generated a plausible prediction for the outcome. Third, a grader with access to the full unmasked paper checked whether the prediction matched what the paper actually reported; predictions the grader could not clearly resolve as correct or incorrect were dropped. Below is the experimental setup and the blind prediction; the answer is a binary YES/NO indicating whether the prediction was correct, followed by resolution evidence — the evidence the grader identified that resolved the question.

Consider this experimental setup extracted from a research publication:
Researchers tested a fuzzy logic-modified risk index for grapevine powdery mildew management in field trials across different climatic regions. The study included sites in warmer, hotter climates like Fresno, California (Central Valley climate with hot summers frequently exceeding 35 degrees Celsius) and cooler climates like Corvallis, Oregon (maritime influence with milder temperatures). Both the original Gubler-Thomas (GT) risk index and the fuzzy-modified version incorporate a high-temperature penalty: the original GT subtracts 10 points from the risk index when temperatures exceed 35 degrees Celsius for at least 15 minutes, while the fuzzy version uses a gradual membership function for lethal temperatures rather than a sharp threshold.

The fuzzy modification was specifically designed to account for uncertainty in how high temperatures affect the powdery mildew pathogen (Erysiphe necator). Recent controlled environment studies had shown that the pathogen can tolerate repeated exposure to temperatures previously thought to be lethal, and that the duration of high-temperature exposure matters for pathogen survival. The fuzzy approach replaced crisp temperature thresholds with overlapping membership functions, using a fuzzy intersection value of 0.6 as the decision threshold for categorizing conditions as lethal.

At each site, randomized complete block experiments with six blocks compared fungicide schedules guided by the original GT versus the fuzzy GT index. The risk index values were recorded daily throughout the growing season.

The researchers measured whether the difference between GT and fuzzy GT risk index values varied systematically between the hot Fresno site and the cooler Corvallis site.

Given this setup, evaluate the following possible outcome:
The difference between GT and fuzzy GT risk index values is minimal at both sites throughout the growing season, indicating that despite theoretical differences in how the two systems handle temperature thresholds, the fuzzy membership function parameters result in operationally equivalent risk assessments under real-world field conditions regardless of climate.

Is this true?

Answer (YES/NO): NO